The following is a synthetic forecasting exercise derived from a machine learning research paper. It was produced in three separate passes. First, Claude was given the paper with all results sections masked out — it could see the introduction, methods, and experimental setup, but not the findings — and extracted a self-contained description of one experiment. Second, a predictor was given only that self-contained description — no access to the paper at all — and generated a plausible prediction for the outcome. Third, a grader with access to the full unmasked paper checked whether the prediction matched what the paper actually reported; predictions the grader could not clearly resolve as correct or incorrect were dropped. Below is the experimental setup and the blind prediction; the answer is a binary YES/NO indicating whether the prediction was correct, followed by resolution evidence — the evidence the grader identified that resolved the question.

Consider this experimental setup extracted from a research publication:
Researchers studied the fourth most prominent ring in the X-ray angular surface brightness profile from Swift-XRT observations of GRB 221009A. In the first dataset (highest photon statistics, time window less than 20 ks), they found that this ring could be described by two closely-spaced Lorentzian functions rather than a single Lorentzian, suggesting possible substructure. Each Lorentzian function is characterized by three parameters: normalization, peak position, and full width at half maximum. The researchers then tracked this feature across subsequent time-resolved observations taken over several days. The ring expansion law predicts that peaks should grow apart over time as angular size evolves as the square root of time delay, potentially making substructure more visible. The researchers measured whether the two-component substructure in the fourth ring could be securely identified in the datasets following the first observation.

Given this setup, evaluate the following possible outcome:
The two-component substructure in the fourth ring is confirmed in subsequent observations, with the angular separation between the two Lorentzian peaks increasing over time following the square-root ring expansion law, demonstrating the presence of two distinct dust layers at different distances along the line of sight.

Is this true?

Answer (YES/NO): NO